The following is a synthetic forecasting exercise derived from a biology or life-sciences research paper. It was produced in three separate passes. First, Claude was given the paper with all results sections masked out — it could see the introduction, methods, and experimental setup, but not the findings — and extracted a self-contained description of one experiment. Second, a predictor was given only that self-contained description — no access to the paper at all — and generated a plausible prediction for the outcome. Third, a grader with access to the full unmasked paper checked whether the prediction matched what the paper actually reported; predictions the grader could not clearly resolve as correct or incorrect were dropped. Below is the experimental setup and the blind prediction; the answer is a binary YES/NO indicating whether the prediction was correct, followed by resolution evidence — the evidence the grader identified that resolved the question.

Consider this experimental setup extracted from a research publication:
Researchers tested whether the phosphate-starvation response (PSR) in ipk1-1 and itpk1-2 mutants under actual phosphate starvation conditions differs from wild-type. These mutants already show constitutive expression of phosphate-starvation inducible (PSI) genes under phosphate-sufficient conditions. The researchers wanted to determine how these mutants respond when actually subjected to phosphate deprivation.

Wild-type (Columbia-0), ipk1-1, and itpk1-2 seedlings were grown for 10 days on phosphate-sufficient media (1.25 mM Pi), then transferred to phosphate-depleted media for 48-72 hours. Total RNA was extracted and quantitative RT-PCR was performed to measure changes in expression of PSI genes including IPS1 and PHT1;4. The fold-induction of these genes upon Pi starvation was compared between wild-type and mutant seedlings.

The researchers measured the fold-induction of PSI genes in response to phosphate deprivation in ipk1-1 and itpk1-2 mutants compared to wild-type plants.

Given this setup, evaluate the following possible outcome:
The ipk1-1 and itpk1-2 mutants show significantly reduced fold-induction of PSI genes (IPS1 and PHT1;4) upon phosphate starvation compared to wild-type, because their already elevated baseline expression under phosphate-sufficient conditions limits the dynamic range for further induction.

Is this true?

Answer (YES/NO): NO